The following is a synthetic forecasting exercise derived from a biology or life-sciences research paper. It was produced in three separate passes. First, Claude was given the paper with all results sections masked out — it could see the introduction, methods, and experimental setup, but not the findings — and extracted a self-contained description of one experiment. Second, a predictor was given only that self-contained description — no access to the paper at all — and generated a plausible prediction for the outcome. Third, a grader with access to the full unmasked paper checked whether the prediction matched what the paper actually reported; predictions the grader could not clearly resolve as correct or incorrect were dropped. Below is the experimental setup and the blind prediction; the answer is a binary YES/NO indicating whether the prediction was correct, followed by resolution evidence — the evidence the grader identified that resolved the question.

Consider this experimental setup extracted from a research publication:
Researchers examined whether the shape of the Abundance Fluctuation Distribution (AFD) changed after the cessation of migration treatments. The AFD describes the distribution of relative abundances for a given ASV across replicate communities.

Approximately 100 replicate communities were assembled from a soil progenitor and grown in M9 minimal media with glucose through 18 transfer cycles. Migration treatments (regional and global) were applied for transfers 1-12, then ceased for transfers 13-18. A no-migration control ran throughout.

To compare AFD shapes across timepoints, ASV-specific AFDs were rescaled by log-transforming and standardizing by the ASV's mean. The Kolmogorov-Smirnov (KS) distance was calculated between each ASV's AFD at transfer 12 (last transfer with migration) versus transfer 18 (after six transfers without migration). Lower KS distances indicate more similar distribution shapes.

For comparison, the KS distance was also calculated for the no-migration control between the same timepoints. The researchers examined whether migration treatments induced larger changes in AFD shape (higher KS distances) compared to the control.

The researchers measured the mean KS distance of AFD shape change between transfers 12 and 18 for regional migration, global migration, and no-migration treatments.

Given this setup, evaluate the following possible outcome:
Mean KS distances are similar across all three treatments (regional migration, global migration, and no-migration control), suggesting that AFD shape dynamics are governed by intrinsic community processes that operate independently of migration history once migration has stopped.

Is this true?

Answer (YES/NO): NO